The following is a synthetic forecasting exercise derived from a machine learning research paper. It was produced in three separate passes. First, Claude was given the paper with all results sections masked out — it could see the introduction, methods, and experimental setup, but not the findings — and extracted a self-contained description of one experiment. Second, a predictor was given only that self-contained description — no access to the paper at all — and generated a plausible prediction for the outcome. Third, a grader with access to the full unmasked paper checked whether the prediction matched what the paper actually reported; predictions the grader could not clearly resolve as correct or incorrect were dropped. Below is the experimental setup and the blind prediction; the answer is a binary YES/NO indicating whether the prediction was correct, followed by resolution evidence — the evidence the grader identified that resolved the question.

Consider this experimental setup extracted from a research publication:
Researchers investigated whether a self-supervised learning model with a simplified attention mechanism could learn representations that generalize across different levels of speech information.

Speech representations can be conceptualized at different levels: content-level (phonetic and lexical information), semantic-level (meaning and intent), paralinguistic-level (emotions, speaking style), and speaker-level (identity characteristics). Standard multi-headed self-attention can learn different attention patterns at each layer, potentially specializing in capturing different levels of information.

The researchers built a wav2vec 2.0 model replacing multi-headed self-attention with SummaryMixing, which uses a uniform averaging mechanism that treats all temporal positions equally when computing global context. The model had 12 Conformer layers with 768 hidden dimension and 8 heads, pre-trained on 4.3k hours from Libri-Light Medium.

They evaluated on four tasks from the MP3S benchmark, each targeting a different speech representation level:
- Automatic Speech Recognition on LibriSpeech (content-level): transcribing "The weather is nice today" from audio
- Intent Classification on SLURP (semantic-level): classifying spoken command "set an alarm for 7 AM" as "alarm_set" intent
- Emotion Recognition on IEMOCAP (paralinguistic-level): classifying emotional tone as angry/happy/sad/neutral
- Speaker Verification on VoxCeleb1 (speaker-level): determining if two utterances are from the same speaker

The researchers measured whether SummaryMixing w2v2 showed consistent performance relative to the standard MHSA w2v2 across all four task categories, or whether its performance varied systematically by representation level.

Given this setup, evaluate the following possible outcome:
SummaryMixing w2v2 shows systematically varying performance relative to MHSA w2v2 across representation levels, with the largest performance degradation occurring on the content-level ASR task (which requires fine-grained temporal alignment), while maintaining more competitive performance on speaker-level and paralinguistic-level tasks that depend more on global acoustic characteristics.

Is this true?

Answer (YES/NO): NO